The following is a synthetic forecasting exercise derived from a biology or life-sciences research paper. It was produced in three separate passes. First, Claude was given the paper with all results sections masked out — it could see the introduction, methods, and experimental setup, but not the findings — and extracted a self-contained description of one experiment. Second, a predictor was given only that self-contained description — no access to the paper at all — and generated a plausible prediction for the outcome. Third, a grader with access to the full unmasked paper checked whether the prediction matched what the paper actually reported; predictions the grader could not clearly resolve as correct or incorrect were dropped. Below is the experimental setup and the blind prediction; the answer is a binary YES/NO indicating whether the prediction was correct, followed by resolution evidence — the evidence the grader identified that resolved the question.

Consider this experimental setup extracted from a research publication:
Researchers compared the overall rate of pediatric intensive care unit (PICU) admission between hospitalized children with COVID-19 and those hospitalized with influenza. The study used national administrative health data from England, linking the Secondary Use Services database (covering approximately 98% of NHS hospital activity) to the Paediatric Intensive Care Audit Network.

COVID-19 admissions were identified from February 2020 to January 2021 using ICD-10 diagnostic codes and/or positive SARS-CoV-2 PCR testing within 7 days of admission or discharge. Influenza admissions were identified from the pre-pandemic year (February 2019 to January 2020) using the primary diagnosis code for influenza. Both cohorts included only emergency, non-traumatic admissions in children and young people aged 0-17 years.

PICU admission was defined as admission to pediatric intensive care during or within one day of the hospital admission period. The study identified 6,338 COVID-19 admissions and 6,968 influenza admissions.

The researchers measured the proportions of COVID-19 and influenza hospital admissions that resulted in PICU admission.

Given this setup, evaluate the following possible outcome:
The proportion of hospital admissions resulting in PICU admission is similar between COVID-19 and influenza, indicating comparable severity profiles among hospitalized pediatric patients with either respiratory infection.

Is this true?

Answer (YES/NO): NO